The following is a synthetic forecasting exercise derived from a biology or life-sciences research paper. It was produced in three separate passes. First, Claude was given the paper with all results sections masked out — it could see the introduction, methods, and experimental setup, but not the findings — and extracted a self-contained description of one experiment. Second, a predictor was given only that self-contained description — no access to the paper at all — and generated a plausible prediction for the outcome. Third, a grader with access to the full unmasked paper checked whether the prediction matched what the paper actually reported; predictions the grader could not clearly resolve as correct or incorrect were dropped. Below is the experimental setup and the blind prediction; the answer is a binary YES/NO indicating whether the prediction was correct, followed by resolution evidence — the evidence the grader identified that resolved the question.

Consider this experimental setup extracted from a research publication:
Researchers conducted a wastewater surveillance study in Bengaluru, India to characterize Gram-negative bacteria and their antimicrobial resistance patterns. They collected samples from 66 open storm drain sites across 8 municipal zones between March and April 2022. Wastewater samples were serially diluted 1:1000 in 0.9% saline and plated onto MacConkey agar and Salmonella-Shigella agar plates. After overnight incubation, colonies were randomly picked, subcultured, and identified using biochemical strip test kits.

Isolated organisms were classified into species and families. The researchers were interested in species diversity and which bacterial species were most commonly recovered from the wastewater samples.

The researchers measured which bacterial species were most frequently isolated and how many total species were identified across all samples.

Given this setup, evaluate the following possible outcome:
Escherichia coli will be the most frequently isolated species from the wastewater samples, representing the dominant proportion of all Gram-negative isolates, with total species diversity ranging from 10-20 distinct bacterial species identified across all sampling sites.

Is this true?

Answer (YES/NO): NO